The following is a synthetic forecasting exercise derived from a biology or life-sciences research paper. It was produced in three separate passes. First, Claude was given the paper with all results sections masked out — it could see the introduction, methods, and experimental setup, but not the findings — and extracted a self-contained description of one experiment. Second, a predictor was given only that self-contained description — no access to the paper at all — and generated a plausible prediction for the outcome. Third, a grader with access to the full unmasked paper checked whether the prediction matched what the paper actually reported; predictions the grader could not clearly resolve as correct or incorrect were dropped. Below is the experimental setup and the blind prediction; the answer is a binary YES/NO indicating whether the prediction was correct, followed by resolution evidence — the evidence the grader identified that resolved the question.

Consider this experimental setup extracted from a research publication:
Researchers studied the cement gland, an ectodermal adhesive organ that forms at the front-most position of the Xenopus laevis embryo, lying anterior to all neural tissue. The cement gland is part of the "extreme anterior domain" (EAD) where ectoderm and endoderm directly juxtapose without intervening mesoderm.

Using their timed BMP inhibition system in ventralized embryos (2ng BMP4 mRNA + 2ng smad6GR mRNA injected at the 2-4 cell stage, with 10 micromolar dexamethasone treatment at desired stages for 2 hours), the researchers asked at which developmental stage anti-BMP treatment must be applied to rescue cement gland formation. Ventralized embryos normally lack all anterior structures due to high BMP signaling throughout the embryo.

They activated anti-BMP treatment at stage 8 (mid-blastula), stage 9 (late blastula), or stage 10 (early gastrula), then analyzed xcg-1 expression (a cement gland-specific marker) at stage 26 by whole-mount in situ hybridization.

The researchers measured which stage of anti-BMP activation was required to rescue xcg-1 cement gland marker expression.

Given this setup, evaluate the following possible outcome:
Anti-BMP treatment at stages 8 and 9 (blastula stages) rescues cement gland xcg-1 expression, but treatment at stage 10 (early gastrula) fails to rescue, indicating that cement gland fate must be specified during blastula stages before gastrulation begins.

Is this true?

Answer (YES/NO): NO